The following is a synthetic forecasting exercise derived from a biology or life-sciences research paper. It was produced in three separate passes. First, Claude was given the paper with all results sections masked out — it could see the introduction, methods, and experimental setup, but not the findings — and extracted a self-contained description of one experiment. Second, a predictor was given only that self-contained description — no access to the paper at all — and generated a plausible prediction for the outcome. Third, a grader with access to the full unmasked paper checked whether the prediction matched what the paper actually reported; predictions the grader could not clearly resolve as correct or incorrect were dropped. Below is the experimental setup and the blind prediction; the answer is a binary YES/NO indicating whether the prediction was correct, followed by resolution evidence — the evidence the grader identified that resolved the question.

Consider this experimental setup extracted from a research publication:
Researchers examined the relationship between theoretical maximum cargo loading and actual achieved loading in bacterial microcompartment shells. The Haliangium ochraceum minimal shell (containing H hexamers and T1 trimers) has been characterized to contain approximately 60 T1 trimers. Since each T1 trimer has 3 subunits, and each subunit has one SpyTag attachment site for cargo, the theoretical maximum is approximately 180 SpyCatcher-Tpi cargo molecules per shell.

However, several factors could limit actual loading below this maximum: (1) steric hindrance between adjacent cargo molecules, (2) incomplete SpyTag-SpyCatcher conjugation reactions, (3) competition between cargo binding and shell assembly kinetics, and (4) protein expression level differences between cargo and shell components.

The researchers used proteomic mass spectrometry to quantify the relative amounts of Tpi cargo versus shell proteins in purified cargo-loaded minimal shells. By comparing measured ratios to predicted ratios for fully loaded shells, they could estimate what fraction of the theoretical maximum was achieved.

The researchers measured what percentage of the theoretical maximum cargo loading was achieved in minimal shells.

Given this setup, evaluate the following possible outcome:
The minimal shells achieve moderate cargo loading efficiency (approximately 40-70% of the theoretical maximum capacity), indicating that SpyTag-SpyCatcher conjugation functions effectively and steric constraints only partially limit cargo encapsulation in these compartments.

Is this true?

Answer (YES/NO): YES